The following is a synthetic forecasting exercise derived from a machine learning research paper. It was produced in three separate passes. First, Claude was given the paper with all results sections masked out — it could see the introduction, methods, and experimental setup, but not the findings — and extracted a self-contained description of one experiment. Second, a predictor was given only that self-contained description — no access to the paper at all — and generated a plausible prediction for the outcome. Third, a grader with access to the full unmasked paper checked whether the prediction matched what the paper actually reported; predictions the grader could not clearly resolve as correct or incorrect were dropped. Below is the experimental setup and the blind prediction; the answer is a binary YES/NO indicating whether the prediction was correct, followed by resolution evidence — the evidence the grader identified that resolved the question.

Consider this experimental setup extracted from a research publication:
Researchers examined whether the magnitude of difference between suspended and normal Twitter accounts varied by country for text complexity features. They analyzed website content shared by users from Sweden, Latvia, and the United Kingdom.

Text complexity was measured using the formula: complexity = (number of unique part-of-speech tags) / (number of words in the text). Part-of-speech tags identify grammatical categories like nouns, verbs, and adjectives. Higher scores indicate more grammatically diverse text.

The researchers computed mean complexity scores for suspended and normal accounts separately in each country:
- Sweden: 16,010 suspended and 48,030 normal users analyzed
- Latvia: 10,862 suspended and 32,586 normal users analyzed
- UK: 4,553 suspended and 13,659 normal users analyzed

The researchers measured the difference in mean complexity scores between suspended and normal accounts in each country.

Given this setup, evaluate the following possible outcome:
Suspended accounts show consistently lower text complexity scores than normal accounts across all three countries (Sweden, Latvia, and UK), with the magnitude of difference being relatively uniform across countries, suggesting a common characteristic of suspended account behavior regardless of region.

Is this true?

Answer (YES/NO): NO